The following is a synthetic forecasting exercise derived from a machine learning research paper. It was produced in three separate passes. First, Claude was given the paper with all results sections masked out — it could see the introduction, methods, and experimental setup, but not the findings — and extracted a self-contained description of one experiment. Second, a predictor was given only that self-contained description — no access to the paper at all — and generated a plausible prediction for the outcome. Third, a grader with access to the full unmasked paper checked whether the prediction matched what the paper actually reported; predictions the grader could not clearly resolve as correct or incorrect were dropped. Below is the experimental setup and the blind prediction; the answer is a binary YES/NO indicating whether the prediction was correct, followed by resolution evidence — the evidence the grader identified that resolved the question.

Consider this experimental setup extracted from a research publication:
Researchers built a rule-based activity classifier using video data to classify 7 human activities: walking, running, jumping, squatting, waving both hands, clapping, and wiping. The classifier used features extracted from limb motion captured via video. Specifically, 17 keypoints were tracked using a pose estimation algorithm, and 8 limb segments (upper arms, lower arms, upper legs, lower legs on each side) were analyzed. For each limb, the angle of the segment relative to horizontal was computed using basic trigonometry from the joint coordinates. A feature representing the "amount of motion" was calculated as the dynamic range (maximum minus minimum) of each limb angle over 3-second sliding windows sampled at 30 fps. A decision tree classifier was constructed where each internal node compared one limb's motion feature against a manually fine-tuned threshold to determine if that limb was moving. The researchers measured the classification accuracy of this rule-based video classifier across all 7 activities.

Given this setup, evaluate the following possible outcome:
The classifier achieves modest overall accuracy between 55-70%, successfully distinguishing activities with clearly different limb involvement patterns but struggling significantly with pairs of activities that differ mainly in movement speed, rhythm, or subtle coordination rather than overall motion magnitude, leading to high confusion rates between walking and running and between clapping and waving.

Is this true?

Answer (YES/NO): NO